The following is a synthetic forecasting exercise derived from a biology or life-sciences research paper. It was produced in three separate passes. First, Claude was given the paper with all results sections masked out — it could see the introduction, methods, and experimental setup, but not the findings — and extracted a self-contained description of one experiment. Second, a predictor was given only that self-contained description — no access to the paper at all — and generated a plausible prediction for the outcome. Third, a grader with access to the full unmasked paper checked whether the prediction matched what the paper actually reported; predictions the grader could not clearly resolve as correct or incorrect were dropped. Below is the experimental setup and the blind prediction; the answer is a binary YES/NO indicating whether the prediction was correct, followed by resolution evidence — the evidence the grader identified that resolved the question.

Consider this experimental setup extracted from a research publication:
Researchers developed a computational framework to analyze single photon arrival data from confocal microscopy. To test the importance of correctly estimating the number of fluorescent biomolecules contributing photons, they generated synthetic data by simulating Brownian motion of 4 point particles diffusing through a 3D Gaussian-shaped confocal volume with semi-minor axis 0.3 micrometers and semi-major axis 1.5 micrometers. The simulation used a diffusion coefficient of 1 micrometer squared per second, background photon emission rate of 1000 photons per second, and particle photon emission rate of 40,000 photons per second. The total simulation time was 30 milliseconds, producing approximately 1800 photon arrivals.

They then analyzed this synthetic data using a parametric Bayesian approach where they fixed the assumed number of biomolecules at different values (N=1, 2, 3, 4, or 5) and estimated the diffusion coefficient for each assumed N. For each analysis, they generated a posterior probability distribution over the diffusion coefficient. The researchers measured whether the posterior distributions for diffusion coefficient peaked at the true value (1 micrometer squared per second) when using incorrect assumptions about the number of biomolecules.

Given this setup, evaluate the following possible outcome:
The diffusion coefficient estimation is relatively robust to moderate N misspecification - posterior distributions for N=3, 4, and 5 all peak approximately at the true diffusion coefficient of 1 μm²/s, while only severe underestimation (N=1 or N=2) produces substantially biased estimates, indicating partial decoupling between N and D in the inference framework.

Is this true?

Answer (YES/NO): NO